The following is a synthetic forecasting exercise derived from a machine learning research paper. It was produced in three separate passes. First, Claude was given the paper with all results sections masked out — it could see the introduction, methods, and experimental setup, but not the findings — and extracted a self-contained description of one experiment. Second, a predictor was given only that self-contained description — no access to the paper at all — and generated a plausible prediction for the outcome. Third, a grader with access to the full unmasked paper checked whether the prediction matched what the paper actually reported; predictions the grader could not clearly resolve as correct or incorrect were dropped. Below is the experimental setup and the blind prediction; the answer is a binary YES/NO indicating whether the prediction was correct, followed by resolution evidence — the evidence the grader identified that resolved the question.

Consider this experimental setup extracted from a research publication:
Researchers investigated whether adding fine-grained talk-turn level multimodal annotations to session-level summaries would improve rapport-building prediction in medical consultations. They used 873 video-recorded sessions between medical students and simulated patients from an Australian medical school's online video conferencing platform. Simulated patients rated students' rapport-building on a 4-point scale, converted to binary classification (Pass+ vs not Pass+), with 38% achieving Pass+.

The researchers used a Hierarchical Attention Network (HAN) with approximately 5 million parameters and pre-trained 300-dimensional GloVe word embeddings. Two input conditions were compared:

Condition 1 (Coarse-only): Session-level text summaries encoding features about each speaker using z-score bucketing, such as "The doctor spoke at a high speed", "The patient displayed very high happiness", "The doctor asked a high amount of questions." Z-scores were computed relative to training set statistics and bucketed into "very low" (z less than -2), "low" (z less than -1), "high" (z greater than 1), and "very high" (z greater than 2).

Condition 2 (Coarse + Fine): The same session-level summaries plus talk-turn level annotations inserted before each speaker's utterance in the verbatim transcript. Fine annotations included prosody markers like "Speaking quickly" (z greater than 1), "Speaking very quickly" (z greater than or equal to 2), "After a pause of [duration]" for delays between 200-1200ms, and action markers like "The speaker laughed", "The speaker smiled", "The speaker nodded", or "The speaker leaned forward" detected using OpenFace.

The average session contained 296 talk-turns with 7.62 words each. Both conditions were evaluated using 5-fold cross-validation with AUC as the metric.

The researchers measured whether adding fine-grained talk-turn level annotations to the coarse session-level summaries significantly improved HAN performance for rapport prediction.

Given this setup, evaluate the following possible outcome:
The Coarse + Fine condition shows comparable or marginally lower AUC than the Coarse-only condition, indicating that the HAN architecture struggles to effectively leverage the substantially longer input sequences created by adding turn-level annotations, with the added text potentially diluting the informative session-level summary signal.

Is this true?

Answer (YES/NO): YES